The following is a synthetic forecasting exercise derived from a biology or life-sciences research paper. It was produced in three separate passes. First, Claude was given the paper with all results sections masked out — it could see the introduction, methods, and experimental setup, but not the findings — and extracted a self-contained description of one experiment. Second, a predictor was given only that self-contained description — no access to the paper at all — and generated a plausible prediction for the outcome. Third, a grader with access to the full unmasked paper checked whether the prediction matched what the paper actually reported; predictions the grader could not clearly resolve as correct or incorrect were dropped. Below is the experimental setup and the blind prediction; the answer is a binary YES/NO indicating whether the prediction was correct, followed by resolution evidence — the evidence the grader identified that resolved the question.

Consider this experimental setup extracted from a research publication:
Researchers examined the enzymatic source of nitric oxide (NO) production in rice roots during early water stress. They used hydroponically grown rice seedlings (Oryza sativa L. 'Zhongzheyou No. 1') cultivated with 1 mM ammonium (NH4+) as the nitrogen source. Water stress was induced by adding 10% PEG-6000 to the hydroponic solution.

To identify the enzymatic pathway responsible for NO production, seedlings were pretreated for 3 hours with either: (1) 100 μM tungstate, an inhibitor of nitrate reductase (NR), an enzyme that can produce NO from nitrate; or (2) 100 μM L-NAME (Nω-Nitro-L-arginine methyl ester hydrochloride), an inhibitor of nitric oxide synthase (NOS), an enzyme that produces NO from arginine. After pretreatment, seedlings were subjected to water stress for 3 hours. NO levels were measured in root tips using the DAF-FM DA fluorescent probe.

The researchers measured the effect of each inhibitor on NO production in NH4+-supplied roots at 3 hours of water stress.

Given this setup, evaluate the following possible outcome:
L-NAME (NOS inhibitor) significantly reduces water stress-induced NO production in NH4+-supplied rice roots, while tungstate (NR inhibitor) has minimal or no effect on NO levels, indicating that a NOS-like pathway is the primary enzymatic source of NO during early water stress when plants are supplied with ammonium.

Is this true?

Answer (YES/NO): YES